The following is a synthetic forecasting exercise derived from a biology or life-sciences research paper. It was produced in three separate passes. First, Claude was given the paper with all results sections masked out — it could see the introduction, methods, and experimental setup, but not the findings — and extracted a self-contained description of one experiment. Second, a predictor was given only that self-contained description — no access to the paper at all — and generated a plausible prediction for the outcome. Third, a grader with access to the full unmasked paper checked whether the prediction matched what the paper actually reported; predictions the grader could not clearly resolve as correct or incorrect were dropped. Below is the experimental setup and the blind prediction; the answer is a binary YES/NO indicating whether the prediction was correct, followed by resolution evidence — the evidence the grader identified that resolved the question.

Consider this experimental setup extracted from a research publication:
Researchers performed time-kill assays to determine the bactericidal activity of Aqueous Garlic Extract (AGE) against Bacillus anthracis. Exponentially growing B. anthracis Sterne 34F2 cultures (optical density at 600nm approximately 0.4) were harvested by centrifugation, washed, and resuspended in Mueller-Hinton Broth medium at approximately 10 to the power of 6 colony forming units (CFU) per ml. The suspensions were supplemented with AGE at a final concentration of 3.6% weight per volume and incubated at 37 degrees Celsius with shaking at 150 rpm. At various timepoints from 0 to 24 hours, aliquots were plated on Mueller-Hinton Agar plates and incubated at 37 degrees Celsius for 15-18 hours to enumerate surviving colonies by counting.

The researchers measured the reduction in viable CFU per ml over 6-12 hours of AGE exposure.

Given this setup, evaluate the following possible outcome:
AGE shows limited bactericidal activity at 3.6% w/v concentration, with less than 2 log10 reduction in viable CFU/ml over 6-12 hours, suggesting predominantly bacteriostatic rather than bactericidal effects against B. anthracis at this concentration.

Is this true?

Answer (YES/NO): NO